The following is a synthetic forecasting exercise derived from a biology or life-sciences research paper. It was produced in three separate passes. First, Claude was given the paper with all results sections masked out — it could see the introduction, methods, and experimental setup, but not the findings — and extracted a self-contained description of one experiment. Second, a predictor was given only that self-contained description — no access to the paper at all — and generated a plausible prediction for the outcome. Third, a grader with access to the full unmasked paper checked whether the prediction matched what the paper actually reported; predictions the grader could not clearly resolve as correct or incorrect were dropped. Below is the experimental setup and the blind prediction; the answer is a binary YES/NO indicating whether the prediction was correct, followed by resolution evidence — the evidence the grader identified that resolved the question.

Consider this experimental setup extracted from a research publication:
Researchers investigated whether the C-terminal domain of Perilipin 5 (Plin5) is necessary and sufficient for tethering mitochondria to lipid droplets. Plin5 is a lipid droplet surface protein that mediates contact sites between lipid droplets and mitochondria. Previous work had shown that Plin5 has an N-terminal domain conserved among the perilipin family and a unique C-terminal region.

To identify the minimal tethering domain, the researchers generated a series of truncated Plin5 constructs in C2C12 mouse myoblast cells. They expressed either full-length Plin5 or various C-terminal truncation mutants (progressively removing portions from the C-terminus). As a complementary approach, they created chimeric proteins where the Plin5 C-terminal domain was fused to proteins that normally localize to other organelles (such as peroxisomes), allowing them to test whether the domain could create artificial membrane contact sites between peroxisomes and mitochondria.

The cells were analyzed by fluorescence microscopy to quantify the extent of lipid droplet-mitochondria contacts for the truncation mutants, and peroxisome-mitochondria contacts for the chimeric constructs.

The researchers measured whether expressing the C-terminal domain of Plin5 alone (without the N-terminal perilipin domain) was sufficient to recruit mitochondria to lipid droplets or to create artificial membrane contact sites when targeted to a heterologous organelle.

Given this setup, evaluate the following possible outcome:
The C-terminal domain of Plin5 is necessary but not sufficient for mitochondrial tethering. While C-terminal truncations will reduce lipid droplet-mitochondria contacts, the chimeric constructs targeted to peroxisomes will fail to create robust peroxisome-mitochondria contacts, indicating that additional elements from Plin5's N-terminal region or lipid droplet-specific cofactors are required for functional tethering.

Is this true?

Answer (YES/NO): NO